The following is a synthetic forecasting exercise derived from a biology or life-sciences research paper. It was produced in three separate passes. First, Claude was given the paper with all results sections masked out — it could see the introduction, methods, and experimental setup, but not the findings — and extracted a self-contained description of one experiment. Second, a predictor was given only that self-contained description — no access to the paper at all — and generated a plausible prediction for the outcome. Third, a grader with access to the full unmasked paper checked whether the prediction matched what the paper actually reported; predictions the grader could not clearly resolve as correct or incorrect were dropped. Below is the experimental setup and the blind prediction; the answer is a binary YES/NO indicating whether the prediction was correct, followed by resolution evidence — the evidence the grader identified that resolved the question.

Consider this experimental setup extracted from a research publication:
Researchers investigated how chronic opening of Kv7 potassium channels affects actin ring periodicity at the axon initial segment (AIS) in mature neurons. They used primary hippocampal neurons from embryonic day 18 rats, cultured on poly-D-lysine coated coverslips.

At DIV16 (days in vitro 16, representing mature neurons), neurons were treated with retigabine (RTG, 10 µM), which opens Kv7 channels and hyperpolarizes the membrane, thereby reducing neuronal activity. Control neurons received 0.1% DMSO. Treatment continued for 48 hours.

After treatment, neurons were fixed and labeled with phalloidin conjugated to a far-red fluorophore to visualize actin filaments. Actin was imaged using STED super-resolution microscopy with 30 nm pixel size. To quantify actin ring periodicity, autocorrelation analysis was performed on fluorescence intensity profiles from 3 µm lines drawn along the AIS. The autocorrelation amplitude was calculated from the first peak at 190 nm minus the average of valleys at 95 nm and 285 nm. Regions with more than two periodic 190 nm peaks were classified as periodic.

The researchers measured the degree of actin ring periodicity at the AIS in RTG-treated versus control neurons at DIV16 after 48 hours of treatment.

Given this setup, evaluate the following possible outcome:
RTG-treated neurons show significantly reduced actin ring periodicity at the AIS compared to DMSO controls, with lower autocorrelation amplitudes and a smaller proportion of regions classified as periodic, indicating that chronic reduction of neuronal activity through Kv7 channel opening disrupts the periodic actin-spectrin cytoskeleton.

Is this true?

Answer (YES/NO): YES